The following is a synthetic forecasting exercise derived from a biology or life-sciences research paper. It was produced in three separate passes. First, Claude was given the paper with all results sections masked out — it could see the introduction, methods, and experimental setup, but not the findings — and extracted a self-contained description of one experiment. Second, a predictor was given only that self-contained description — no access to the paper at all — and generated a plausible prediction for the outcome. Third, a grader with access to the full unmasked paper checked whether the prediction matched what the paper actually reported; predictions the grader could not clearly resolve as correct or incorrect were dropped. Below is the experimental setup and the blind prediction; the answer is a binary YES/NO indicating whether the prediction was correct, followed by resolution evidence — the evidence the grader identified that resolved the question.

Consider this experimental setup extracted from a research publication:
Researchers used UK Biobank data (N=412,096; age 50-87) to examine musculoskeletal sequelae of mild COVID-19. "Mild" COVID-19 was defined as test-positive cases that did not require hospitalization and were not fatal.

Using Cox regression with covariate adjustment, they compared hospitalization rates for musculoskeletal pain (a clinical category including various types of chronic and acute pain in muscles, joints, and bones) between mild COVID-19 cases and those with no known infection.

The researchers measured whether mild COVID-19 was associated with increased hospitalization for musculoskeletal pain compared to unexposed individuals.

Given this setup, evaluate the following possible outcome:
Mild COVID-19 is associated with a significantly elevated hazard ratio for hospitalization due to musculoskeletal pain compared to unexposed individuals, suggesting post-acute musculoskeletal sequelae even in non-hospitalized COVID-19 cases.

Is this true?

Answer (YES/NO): YES